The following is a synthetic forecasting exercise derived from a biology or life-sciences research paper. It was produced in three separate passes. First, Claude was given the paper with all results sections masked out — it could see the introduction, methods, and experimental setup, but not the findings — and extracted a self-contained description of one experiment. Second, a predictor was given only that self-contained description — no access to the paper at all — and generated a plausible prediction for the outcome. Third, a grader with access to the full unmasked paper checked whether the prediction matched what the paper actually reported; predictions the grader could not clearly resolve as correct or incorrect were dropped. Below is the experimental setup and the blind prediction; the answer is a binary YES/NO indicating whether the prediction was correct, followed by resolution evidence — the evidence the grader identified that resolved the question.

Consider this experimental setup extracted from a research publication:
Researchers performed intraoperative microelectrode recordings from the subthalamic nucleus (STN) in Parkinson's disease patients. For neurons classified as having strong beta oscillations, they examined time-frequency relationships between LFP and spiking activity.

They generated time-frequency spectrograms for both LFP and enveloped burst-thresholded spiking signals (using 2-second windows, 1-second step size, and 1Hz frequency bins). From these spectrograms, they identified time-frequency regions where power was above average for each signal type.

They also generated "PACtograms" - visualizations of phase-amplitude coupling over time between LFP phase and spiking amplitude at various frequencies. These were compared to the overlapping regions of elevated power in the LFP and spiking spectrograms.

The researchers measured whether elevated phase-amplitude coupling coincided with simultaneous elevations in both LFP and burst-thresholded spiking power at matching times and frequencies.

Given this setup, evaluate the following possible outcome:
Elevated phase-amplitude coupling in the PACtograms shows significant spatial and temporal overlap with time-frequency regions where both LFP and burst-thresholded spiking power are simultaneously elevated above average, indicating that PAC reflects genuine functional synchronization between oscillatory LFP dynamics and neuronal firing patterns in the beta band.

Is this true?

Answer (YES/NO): YES